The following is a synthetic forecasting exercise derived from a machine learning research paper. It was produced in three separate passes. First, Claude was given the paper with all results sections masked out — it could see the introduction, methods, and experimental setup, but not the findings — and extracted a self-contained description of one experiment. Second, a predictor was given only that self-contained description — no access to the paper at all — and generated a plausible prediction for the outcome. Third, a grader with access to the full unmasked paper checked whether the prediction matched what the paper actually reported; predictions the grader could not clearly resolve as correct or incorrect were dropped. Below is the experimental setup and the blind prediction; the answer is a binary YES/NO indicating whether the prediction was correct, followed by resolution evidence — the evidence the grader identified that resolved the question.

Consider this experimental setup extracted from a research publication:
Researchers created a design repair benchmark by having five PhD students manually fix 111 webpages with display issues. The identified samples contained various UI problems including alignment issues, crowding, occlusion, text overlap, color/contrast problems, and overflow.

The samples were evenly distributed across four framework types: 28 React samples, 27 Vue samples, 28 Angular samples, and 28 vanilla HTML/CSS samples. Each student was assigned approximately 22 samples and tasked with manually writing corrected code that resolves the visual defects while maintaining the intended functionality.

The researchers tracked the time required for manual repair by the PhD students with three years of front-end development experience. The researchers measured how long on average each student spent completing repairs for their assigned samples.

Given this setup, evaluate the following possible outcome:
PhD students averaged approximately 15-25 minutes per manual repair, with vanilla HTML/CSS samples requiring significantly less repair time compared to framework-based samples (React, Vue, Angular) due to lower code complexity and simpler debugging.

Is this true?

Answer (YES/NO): NO